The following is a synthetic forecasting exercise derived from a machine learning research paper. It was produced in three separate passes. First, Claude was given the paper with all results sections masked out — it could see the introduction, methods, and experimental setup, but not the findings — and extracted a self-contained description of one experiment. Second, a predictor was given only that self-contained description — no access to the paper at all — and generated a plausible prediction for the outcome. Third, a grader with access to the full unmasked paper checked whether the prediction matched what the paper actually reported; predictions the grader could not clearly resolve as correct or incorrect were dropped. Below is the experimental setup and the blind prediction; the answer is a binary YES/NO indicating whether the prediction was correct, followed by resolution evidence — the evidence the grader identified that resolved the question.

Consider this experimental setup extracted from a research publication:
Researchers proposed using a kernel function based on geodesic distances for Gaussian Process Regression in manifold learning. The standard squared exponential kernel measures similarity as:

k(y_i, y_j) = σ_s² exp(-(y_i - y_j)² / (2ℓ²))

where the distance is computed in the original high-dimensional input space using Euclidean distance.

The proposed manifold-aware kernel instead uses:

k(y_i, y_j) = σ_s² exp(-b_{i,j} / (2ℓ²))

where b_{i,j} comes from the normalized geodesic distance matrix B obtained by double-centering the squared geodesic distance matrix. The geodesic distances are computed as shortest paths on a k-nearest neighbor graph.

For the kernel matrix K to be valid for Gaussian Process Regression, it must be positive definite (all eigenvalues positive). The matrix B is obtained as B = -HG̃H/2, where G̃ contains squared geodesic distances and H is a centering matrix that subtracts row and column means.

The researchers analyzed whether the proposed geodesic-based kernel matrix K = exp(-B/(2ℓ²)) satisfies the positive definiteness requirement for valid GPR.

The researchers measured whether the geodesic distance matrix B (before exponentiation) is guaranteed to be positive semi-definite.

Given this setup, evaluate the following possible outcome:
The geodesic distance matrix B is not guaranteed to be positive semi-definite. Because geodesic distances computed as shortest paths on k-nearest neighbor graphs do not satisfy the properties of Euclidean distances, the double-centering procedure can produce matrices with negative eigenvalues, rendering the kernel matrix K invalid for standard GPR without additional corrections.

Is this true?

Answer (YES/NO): YES